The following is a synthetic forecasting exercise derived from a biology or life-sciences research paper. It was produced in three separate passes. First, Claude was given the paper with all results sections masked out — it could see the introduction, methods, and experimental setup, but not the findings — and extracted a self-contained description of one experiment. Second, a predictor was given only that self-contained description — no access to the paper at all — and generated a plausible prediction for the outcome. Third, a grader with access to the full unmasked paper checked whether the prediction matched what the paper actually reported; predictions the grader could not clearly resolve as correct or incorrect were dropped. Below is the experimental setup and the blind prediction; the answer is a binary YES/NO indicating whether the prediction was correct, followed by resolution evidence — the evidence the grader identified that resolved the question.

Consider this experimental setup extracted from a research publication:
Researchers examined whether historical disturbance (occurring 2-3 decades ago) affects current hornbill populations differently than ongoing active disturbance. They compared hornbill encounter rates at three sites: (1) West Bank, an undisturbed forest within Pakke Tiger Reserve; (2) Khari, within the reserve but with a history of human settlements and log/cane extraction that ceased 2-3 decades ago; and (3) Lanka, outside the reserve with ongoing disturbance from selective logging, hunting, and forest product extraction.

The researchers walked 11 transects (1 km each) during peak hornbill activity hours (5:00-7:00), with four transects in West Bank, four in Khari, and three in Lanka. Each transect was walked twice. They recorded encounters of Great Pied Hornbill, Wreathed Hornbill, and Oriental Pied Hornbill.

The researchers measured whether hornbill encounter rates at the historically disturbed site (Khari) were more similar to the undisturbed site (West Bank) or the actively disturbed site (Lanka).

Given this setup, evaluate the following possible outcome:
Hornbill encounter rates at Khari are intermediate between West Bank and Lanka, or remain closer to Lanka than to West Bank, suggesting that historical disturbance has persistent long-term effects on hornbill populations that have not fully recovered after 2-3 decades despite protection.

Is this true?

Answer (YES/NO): NO